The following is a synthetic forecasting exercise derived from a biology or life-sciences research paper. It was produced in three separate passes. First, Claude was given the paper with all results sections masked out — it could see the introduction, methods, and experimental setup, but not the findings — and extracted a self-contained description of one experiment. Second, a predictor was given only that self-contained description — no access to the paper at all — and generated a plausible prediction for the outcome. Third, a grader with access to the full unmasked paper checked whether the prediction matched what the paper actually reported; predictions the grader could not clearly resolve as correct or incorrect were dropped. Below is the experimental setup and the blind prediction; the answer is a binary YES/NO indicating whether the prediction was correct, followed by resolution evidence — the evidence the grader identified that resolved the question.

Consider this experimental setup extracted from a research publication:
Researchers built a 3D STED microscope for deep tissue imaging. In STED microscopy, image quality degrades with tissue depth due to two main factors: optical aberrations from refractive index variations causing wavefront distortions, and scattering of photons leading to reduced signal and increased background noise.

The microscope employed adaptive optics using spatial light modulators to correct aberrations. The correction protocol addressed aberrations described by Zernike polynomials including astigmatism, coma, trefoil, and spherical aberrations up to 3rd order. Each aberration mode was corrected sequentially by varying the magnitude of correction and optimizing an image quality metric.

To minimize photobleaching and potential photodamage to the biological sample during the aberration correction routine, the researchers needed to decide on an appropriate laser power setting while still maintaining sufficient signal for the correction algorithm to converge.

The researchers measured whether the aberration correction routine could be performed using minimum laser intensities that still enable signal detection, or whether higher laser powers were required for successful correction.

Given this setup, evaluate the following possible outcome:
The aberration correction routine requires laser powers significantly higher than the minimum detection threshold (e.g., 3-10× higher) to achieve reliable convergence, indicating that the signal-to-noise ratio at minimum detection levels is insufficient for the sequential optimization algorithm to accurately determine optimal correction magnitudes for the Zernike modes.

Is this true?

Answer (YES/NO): NO